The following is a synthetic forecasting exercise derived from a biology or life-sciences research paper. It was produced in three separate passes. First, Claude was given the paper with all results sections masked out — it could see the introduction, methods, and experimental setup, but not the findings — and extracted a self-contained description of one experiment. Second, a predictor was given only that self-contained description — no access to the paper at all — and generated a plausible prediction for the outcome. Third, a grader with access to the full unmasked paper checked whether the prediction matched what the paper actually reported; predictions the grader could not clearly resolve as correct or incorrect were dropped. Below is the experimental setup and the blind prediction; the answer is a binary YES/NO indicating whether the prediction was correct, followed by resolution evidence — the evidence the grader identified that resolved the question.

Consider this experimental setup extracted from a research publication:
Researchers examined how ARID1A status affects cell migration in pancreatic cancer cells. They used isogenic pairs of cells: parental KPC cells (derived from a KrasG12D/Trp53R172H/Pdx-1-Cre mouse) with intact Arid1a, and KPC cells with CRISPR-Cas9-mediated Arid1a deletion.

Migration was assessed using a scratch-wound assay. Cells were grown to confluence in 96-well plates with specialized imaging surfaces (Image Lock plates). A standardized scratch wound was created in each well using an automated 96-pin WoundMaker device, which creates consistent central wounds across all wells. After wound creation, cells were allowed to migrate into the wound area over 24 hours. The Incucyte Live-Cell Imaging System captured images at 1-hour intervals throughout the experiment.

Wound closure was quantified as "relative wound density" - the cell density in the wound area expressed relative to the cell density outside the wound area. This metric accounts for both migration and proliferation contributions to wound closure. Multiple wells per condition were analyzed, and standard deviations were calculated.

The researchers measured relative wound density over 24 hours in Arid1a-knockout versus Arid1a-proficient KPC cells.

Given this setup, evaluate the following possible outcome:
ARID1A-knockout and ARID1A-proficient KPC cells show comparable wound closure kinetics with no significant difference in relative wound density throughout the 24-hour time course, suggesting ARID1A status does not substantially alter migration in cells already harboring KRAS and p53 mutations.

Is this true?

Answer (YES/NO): NO